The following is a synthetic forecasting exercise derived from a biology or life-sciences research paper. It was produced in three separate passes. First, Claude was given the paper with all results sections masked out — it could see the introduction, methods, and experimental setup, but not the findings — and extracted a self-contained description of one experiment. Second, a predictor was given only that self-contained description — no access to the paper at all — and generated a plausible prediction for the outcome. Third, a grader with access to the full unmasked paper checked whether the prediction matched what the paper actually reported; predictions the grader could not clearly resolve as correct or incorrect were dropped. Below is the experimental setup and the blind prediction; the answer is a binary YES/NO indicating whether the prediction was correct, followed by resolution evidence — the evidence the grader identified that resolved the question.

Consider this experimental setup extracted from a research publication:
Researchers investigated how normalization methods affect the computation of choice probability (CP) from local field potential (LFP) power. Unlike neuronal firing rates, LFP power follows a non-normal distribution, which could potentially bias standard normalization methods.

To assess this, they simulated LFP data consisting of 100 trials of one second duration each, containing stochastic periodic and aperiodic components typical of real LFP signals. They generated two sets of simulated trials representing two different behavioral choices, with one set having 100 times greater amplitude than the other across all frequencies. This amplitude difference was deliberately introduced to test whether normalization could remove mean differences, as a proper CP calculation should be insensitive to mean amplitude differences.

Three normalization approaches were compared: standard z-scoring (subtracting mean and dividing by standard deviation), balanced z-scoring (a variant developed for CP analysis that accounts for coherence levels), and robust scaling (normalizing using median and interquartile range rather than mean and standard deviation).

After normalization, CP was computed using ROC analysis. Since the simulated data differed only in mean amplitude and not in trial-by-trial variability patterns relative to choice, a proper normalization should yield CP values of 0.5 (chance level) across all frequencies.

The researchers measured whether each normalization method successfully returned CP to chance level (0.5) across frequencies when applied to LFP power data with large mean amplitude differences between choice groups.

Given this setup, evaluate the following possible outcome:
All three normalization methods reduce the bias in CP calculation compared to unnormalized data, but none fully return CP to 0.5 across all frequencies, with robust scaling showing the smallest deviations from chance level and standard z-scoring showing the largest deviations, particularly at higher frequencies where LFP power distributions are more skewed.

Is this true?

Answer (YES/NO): NO